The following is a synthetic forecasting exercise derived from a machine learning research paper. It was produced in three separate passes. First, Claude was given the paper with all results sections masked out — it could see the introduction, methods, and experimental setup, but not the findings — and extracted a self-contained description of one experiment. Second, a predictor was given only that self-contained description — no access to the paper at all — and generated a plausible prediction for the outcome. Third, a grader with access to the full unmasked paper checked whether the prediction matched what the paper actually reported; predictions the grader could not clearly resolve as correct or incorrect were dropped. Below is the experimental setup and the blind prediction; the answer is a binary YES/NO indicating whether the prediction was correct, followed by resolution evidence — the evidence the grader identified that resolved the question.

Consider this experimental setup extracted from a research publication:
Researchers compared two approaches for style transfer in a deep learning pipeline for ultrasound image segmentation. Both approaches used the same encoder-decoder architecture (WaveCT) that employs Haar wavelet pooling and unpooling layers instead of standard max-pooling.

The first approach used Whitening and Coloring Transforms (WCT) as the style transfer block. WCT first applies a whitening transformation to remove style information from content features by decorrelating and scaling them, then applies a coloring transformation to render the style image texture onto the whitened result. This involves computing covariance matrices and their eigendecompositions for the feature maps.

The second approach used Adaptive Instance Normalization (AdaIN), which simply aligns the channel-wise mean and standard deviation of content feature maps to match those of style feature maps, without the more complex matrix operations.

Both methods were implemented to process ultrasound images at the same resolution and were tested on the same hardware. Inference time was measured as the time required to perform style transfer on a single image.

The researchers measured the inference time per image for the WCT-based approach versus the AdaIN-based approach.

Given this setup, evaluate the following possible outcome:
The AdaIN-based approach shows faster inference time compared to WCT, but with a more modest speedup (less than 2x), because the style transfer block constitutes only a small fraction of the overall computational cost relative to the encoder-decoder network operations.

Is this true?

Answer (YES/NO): NO